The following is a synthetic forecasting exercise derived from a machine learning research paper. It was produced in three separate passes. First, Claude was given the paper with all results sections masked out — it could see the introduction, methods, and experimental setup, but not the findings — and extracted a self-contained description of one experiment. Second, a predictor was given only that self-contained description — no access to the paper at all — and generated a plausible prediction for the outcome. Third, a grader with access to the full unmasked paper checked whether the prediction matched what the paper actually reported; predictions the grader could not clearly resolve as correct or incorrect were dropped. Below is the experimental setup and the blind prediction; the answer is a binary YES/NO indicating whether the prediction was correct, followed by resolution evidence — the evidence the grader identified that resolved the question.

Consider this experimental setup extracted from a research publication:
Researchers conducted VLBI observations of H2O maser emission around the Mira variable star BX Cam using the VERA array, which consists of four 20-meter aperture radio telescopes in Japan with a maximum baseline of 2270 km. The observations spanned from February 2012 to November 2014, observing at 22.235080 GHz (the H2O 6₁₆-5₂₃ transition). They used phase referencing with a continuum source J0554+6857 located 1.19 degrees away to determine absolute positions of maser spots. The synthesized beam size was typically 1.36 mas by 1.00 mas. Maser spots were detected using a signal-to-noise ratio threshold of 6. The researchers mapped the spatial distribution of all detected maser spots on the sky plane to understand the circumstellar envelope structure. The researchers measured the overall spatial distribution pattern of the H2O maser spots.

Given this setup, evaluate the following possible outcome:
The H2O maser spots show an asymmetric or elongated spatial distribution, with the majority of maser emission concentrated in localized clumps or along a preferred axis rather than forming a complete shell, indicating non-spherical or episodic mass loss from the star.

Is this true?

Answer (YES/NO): YES